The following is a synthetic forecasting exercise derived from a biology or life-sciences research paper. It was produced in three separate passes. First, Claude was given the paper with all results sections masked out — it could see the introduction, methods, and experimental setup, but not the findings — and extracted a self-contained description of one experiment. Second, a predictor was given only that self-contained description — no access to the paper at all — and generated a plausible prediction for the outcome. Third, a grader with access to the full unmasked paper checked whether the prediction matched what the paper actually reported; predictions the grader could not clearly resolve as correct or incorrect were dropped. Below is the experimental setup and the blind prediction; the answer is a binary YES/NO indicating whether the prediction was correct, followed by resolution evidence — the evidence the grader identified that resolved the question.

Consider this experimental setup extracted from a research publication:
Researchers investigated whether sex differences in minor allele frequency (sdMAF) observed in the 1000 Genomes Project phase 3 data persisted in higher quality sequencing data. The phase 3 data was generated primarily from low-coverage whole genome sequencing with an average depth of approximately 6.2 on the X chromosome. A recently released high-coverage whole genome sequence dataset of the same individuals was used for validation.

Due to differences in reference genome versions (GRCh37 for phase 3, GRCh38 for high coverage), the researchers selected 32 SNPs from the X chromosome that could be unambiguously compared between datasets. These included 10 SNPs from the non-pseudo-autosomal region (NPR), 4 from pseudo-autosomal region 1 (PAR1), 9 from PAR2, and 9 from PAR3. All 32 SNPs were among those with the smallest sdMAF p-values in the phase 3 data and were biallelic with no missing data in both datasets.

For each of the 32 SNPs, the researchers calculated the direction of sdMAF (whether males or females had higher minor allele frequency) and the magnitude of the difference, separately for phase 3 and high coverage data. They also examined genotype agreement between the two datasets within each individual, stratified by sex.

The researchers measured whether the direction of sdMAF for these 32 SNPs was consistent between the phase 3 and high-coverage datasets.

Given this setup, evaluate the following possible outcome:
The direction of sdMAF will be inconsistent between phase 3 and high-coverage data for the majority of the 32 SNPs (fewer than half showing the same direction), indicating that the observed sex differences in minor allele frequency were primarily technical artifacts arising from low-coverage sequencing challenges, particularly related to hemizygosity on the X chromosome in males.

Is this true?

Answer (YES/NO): NO